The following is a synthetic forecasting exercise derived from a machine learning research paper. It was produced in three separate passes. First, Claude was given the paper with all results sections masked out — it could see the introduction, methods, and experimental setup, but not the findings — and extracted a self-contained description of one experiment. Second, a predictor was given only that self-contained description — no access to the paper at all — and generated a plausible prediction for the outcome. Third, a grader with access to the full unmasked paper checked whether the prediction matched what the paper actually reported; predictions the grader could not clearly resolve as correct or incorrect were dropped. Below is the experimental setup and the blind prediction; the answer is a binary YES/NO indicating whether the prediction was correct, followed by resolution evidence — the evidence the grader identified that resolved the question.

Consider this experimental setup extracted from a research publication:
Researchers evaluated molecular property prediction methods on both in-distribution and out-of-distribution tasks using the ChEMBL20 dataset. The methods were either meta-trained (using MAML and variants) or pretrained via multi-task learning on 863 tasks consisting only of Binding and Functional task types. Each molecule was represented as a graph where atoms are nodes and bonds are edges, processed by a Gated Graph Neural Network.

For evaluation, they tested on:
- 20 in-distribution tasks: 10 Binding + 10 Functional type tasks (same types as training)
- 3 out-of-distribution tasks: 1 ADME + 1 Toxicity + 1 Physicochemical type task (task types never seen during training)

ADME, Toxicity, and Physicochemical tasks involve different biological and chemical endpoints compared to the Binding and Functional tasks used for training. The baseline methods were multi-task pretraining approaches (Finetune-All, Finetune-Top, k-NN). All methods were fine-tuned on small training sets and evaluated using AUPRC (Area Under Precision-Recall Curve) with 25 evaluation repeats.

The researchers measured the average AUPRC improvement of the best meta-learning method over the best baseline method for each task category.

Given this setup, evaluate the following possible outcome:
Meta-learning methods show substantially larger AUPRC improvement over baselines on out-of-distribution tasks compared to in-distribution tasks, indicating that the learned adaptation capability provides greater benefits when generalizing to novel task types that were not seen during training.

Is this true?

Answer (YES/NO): YES